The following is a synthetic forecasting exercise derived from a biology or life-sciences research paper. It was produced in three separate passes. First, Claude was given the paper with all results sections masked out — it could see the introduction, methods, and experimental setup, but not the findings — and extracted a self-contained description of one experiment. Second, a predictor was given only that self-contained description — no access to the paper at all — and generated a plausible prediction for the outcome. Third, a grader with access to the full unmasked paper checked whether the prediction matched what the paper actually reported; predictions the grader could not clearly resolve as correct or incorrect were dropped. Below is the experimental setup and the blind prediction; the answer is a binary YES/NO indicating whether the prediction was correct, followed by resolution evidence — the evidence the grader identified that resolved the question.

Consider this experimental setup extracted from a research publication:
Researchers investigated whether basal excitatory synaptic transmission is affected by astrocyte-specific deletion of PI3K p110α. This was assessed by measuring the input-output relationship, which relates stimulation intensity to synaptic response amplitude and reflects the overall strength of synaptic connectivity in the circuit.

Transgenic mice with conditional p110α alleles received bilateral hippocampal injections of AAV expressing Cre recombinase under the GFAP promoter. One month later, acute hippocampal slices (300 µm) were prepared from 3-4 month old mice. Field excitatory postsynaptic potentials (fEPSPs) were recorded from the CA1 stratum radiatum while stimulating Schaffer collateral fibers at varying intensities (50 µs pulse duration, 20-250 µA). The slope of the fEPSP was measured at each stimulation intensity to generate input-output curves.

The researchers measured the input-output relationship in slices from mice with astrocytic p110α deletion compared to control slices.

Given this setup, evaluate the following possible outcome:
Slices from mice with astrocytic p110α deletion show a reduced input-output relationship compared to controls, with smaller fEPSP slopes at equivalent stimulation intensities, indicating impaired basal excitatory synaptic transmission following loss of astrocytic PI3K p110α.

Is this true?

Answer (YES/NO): NO